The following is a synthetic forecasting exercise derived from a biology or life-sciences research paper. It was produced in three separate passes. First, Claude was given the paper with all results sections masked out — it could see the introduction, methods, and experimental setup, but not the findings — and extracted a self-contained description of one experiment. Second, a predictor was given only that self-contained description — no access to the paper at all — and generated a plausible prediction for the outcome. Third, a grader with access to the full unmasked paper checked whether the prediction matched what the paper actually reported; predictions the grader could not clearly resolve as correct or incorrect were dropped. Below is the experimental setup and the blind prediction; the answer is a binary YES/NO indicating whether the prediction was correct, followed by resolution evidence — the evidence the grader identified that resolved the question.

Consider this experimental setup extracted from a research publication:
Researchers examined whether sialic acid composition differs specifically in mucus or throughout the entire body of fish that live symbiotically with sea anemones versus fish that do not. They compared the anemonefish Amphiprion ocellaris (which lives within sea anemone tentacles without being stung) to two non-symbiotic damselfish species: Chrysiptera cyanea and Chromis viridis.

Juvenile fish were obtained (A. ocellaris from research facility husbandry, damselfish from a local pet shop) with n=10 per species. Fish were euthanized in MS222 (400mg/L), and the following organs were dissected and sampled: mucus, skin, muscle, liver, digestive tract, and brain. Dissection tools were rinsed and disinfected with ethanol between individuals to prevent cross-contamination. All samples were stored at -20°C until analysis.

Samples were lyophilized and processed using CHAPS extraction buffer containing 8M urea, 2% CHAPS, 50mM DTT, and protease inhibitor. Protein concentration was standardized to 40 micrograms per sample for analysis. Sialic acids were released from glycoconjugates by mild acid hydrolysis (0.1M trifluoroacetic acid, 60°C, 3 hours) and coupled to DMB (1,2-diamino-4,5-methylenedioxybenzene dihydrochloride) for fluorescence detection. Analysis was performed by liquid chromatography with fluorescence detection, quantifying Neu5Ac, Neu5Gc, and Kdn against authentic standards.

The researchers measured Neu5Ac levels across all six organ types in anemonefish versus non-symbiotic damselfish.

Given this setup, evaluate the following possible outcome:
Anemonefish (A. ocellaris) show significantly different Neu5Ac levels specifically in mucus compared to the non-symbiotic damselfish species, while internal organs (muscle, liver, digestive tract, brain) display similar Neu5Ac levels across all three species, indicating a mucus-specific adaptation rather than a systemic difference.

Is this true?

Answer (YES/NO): NO